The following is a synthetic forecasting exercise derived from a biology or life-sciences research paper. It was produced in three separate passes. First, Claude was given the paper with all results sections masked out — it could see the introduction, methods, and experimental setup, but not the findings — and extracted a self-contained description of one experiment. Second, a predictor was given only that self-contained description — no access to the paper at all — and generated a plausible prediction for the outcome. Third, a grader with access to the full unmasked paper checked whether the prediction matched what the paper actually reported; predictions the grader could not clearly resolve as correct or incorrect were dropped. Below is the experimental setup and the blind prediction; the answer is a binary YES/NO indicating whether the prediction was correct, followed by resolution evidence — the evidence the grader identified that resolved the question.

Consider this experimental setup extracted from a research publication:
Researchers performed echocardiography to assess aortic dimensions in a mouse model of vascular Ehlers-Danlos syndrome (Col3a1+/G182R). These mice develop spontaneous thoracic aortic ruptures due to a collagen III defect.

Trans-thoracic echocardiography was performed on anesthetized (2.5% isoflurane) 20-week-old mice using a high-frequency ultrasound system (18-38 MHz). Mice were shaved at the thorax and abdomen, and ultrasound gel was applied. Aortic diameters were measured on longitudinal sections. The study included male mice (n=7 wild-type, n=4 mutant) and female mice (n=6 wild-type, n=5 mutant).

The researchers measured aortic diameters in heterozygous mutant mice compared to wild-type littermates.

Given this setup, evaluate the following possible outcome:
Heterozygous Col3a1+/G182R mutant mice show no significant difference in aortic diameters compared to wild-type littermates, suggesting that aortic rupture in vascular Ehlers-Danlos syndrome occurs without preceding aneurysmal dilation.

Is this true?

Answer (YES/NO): YES